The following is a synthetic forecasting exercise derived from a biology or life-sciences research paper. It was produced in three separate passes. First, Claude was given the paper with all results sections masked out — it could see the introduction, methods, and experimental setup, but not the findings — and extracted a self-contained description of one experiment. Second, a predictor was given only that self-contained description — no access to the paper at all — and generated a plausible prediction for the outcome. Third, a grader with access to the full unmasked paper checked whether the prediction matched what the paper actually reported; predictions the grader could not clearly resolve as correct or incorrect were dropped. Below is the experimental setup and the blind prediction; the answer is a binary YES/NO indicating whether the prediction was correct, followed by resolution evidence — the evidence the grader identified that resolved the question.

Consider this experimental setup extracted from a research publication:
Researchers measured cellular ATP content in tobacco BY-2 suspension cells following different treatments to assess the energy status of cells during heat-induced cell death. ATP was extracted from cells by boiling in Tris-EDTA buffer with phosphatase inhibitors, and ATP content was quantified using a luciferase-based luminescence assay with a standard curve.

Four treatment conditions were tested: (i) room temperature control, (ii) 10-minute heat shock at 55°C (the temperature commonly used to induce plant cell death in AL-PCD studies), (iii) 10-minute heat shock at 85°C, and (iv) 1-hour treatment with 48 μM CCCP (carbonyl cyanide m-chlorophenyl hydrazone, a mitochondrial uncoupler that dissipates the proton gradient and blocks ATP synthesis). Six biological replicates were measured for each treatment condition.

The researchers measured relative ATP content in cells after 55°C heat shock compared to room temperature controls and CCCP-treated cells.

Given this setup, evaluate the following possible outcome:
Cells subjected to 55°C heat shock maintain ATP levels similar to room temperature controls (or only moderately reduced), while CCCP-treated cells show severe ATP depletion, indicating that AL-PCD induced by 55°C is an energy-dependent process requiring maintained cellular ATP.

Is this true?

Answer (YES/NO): NO